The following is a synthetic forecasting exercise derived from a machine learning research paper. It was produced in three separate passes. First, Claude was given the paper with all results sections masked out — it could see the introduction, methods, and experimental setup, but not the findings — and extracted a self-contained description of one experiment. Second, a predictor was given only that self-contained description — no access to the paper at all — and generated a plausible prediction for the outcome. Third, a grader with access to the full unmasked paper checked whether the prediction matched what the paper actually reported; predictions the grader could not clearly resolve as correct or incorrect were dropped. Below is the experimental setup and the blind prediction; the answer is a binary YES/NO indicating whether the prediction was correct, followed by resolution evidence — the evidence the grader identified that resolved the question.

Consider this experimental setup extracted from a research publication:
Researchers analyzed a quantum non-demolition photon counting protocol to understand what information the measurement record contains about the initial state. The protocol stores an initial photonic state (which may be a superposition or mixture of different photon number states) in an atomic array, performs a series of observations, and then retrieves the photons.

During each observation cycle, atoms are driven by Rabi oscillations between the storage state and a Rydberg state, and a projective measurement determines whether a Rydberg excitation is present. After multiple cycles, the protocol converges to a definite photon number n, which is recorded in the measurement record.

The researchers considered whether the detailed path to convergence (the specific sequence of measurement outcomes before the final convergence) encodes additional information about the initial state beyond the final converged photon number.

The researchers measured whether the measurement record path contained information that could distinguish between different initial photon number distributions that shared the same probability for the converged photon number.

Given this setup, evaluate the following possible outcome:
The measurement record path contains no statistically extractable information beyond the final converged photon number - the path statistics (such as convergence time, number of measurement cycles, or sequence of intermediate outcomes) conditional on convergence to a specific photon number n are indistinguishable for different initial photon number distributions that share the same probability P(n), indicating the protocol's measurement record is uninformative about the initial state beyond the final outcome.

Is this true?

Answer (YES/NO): YES